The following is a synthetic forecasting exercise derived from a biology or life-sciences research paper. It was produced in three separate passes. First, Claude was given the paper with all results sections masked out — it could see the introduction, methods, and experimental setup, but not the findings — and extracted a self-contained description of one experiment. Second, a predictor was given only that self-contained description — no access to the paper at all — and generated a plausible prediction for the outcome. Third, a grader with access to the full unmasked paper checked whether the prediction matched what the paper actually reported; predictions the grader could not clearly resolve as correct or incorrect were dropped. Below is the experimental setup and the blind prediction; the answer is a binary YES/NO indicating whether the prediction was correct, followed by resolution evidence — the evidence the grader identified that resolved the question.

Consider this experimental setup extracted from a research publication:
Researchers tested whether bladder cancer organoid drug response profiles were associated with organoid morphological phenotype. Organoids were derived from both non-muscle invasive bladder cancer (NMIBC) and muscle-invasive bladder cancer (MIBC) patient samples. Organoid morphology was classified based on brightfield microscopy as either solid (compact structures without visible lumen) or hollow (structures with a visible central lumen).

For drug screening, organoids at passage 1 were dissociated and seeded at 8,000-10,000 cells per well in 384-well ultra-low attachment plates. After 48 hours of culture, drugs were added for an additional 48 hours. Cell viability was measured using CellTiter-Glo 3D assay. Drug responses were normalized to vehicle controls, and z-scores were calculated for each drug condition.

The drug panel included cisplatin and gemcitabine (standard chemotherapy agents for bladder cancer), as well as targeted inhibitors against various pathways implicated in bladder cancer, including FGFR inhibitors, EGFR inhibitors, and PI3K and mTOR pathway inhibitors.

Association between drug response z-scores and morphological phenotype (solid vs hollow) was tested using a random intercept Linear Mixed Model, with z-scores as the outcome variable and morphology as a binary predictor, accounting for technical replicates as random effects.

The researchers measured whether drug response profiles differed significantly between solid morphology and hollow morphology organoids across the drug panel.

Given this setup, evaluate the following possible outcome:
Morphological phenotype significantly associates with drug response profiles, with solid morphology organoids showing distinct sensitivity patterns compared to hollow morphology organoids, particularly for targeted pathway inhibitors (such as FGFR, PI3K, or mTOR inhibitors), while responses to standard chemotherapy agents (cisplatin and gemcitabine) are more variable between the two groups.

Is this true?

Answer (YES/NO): NO